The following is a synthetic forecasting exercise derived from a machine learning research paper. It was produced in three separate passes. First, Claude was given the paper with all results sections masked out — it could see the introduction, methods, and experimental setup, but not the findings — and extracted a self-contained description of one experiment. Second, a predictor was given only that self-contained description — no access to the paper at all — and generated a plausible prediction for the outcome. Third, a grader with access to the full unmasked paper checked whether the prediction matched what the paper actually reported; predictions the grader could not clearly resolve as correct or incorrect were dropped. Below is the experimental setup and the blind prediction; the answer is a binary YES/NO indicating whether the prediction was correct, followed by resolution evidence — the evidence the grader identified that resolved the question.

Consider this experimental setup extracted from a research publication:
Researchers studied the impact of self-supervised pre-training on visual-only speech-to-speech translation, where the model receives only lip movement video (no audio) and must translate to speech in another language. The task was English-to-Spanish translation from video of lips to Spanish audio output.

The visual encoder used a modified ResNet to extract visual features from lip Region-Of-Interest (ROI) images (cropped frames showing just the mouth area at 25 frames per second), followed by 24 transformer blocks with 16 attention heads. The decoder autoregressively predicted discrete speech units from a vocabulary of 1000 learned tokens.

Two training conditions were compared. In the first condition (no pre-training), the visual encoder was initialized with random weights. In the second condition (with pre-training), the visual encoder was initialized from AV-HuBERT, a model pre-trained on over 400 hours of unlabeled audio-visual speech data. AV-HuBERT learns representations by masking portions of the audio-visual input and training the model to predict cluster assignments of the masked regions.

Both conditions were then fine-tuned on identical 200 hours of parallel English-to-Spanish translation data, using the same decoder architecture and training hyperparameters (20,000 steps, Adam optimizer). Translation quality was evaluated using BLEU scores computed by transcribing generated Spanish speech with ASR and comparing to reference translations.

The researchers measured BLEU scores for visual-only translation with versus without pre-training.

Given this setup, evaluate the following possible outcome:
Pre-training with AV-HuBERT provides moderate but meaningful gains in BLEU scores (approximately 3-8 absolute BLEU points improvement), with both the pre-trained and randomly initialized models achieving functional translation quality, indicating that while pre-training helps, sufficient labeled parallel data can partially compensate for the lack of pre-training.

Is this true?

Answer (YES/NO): NO